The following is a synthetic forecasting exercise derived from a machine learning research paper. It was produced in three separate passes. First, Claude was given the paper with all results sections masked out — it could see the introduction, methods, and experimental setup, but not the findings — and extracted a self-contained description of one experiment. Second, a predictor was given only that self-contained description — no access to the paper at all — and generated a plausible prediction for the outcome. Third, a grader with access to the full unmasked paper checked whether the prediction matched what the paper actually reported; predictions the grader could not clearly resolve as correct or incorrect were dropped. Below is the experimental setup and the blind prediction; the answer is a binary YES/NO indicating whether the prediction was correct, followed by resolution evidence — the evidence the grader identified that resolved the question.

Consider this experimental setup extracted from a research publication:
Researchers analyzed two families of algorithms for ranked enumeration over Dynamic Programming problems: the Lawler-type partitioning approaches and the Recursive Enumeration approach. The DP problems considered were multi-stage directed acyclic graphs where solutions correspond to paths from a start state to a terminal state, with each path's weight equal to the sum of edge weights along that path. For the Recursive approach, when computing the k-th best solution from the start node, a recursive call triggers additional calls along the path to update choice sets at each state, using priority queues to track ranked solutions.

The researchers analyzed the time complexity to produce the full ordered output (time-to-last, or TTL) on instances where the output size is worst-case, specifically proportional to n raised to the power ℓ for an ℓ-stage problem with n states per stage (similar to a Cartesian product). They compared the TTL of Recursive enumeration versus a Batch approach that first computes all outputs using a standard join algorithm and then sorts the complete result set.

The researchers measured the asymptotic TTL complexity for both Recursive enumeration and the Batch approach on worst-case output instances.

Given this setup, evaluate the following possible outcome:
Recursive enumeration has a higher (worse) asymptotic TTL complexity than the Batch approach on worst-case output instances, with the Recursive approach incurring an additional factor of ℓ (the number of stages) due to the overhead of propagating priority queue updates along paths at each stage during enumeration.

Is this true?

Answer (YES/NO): NO